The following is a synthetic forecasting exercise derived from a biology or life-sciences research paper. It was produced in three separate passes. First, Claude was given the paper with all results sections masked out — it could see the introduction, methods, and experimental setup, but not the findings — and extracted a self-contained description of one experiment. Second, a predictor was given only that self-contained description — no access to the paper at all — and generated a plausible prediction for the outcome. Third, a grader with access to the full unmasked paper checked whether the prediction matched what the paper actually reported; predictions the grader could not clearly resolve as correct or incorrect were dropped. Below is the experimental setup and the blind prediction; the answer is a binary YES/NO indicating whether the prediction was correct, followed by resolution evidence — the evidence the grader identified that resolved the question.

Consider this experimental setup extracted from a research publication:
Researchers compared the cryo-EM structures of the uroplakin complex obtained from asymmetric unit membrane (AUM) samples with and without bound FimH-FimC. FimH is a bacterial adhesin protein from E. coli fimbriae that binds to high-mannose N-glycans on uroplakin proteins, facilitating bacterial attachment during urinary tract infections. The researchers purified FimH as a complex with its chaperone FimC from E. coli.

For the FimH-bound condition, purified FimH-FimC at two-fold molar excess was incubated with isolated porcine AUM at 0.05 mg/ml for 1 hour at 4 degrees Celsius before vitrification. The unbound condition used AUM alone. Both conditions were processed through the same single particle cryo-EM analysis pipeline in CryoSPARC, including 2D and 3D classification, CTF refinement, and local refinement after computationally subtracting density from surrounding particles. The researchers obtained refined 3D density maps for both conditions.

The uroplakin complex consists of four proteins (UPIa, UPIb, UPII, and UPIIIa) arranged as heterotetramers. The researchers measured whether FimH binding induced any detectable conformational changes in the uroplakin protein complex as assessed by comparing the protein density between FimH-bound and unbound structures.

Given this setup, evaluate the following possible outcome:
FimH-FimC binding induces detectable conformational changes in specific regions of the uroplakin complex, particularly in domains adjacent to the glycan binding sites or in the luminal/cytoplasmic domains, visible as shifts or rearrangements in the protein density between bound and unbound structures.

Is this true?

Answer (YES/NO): NO